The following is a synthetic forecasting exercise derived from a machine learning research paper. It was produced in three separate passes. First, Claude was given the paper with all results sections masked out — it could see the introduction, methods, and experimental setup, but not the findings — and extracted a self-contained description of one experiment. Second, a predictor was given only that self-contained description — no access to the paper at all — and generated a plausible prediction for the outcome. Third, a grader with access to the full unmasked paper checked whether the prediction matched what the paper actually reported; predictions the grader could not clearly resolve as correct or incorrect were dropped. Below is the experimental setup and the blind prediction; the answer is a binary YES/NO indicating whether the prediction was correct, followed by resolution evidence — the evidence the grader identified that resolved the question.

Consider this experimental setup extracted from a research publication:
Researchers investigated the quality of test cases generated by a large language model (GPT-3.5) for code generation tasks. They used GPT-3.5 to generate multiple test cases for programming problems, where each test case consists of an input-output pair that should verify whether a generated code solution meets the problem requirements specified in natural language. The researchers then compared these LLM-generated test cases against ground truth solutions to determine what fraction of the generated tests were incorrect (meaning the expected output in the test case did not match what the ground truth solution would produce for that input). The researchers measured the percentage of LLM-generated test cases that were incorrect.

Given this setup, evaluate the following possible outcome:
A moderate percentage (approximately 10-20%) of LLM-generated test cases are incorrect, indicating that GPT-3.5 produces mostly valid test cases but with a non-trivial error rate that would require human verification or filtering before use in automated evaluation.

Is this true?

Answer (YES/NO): NO